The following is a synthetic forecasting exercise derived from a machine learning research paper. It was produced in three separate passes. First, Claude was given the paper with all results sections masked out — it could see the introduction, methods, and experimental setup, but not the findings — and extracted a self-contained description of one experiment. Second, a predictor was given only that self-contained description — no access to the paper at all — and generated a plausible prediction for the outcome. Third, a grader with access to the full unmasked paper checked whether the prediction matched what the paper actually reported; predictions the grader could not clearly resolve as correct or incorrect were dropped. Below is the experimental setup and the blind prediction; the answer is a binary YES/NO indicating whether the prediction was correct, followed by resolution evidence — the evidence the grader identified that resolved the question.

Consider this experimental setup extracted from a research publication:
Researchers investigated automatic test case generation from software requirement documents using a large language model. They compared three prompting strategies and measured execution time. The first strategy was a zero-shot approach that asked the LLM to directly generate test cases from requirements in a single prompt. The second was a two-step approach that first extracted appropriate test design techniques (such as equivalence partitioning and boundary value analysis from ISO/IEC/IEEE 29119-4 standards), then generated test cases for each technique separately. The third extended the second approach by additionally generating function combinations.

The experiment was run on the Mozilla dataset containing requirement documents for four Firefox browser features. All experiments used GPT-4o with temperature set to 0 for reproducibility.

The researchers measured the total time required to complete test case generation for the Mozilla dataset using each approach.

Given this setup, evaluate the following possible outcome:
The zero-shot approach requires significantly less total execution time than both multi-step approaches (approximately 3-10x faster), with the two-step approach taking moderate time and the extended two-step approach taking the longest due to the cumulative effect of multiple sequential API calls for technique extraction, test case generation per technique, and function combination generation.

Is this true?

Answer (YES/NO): NO